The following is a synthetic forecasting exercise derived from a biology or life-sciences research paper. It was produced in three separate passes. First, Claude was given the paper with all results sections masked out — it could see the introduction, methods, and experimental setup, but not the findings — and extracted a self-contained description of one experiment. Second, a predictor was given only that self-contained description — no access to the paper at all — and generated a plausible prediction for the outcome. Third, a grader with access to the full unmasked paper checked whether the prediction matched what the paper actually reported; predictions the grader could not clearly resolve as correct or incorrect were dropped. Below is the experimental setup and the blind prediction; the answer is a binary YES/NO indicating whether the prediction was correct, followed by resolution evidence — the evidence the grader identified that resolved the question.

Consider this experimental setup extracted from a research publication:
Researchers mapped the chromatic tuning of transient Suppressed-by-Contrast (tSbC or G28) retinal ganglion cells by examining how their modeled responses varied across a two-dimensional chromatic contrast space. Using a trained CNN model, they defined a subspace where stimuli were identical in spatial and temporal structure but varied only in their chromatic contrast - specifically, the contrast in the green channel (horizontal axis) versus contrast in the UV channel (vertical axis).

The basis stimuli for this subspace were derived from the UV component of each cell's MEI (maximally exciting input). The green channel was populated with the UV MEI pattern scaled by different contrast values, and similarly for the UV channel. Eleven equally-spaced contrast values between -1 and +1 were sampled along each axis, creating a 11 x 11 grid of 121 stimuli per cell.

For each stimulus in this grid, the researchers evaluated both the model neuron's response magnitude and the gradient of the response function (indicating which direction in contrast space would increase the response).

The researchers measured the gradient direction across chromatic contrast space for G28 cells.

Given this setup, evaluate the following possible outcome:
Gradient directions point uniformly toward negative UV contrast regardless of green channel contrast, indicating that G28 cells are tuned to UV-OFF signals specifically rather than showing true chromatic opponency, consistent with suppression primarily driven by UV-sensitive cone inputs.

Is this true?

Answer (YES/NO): NO